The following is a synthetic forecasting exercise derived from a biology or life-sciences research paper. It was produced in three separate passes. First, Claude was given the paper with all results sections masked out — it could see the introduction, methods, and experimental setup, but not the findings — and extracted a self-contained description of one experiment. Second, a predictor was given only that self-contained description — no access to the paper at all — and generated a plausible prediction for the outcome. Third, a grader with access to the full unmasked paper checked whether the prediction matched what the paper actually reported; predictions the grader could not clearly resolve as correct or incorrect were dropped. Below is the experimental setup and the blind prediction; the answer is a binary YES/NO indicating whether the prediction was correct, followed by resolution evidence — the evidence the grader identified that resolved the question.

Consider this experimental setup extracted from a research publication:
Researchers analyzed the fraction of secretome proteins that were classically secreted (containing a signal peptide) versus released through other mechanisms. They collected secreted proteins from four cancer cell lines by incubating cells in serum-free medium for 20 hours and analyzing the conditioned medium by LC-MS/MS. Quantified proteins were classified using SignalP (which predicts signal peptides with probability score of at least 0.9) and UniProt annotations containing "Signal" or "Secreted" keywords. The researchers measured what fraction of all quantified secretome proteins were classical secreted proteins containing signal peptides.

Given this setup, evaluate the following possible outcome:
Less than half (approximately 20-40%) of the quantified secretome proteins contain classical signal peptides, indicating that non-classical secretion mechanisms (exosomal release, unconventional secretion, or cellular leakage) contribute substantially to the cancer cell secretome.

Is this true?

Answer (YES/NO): YES